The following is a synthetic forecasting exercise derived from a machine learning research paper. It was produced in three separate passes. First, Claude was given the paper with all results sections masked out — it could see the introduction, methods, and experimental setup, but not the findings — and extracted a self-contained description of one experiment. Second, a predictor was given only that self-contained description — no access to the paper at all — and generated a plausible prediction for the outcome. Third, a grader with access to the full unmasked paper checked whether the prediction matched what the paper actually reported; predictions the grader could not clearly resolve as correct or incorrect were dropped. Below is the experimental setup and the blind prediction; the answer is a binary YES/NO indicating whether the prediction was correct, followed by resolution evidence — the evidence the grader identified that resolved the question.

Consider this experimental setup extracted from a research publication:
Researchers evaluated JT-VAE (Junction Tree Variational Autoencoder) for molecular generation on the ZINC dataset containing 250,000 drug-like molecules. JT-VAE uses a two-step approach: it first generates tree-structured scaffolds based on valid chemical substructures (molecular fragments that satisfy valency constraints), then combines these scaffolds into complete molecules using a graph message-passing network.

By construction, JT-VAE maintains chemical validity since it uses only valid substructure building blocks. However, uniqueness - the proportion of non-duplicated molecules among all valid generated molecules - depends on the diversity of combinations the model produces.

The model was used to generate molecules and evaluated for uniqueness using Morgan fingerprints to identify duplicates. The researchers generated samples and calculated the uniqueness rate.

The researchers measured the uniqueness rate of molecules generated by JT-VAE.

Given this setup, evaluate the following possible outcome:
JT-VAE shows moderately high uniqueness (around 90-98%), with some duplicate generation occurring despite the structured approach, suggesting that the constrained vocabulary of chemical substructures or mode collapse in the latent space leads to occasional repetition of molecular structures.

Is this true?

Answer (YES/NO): NO